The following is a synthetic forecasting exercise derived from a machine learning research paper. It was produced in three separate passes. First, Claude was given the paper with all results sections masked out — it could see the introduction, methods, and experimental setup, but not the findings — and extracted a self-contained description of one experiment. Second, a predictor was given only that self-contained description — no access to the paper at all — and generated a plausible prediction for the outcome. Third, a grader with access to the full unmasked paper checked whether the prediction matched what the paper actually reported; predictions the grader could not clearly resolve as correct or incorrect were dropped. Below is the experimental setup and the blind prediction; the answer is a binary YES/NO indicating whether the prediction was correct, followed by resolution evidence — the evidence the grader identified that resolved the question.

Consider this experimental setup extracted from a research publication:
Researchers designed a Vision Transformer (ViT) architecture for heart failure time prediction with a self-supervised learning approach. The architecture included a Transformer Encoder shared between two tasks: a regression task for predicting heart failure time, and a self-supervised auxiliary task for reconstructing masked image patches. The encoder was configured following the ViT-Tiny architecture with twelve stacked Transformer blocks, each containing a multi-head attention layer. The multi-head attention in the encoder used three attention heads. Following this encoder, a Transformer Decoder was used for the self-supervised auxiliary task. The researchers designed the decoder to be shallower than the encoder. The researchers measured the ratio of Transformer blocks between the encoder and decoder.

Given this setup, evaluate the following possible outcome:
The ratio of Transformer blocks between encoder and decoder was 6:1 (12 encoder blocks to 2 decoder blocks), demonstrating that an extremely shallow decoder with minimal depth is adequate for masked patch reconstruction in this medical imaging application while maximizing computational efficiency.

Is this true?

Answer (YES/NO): YES